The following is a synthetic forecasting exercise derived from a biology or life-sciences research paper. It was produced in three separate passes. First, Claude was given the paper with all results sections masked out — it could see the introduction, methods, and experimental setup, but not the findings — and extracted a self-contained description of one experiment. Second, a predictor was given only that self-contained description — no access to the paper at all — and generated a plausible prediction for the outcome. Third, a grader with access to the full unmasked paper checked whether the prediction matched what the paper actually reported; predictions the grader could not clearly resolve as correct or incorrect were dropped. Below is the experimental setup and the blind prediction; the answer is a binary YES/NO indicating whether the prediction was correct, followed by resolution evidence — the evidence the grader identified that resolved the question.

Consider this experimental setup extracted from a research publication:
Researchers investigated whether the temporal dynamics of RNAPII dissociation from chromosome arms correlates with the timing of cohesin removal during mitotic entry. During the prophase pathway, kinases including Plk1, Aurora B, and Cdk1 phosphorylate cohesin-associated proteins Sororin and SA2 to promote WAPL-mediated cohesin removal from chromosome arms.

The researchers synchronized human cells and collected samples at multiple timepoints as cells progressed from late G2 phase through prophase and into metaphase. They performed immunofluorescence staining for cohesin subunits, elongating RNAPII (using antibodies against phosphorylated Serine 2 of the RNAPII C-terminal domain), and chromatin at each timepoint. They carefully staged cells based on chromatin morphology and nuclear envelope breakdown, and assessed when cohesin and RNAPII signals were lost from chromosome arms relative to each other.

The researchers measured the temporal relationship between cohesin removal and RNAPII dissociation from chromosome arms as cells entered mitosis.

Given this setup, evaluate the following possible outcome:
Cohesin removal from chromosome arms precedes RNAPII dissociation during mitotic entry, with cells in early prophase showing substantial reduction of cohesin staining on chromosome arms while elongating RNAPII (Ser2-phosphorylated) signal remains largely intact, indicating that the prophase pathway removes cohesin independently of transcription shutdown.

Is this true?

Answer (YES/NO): NO